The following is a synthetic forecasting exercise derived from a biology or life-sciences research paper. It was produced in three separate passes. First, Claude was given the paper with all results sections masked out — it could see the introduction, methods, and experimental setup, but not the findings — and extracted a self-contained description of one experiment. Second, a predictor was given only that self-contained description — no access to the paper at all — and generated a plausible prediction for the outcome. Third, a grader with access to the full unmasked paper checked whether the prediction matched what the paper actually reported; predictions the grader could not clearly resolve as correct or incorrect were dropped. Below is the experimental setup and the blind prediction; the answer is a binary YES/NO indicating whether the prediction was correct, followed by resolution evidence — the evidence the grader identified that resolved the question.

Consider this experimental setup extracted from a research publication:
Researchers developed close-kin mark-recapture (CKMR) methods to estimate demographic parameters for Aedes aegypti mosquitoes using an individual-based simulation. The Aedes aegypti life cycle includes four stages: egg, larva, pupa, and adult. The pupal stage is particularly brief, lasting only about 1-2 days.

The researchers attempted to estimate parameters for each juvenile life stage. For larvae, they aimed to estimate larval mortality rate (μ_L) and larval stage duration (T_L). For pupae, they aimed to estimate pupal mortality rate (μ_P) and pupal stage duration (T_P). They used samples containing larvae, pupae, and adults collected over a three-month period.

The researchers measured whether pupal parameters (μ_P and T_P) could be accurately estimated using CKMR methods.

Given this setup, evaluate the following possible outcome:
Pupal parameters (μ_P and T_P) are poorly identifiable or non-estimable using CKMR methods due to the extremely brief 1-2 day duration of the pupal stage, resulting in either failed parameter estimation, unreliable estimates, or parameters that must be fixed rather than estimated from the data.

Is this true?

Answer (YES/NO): YES